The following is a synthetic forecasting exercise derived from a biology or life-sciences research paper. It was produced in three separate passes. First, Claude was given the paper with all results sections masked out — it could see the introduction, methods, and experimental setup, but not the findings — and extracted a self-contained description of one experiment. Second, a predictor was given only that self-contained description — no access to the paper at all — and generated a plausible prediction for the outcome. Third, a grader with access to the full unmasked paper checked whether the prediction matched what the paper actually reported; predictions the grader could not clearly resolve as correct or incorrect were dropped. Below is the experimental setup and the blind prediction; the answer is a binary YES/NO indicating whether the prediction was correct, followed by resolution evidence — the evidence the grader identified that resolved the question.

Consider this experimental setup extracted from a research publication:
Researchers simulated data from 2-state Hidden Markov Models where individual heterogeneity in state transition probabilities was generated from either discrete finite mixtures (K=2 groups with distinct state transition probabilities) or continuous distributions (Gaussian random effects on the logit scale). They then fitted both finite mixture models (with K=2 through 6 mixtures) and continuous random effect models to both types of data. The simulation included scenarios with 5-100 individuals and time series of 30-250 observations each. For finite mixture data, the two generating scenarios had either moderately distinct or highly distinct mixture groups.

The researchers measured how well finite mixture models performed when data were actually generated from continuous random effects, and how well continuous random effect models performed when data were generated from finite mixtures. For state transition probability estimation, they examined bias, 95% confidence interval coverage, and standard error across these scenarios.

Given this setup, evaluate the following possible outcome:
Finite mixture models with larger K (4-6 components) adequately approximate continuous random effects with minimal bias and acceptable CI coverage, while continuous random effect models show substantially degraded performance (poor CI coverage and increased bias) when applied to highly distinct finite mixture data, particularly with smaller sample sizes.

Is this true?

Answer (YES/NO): NO